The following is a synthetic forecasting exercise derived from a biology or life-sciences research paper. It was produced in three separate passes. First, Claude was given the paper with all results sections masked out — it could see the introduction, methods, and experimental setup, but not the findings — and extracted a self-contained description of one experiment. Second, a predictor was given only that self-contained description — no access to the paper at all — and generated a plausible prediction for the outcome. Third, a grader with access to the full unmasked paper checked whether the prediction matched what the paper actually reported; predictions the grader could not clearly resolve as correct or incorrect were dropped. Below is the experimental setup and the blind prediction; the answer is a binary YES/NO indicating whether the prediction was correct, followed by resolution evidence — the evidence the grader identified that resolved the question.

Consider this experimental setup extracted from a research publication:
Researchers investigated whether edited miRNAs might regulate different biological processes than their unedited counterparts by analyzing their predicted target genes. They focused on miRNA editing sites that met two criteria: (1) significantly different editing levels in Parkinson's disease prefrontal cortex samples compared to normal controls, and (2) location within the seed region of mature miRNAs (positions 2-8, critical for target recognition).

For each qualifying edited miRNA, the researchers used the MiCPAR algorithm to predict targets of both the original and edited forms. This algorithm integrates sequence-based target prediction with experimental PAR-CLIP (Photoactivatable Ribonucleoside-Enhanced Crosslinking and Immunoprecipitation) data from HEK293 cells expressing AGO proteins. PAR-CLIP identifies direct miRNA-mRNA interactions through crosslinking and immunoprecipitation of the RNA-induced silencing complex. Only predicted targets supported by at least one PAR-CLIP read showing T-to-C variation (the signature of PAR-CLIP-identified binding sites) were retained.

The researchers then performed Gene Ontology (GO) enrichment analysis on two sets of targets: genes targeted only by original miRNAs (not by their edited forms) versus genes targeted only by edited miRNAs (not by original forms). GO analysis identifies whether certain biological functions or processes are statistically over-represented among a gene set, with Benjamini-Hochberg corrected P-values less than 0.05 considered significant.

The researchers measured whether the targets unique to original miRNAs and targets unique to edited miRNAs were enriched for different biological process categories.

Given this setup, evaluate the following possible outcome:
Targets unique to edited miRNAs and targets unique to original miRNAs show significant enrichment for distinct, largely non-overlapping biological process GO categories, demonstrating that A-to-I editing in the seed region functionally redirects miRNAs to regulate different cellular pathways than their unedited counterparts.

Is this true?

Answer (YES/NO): YES